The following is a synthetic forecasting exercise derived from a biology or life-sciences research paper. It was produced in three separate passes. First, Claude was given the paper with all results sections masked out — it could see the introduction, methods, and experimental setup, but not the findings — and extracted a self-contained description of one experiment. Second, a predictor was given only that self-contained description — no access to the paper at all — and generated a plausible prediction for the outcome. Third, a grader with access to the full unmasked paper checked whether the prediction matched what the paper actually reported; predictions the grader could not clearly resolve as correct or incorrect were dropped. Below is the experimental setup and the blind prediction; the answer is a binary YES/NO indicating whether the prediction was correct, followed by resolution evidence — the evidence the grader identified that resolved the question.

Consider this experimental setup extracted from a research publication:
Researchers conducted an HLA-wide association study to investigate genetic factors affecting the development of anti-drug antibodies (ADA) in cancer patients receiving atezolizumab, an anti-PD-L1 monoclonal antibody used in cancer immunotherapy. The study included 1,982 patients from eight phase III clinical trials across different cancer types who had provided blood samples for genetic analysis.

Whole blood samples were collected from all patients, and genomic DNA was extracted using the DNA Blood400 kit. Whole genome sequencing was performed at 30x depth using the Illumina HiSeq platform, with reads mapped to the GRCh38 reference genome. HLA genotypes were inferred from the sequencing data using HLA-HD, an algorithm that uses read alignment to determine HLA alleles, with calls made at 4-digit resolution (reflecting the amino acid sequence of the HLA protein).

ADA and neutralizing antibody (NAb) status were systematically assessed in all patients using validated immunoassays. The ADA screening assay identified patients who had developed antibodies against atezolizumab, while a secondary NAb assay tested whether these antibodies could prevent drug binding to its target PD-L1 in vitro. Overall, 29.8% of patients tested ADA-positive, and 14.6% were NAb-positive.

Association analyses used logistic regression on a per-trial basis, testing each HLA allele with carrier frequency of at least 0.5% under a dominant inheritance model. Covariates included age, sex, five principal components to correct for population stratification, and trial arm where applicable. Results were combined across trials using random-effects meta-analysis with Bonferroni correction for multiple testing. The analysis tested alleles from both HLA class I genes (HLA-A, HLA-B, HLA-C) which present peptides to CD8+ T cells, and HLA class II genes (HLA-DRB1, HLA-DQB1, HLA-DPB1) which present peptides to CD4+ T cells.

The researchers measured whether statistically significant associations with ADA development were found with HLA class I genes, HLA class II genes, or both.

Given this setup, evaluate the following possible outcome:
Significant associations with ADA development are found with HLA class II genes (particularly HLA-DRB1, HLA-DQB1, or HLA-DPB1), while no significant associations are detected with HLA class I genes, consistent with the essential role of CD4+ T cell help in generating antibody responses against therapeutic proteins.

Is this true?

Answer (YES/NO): YES